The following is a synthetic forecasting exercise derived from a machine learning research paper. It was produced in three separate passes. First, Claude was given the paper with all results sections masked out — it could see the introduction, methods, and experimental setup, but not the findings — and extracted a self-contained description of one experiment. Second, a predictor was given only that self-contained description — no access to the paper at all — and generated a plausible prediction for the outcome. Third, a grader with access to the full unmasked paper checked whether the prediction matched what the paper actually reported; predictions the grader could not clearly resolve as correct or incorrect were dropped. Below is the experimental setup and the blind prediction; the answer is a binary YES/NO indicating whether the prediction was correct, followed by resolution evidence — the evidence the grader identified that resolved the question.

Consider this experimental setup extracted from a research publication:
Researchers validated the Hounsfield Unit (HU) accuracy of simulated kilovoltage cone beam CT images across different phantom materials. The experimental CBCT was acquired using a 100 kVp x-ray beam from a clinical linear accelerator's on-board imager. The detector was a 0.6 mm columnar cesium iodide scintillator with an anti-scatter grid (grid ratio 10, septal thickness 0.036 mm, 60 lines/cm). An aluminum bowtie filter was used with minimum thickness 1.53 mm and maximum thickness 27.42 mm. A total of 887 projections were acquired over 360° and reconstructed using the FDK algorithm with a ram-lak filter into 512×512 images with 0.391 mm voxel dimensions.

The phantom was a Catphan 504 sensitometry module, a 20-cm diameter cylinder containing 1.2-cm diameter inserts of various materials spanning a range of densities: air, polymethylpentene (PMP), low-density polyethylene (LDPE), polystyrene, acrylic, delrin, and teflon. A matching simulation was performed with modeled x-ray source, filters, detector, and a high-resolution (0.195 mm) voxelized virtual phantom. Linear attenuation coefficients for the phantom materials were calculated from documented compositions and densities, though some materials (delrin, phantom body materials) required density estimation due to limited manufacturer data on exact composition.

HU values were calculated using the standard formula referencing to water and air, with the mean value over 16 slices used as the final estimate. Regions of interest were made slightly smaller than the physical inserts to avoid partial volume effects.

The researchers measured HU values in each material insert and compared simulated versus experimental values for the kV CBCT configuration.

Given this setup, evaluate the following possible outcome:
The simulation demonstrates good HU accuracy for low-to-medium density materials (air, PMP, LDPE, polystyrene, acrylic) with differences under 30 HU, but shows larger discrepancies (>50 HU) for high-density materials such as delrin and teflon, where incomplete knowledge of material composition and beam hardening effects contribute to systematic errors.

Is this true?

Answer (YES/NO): NO